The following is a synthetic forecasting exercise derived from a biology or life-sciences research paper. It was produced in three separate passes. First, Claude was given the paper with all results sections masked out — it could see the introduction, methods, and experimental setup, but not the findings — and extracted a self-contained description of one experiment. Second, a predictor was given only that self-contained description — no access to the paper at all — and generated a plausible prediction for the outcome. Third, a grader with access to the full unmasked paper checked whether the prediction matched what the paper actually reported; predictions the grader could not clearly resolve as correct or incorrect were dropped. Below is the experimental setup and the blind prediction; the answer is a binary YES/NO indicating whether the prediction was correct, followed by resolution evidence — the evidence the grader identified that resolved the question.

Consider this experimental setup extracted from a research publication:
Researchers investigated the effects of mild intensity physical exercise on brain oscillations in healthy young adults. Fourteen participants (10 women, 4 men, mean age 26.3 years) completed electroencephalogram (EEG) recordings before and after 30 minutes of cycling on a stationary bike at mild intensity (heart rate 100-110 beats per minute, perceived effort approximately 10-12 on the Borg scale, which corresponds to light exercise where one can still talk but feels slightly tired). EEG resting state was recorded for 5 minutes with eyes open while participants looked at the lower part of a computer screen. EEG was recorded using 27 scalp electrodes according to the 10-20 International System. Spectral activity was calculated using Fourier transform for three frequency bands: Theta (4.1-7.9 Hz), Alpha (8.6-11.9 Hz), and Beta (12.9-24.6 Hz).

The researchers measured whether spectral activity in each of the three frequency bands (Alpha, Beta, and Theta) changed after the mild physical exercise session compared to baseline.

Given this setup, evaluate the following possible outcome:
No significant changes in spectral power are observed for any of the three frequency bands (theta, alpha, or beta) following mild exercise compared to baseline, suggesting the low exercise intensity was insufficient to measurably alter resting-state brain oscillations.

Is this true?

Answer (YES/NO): NO